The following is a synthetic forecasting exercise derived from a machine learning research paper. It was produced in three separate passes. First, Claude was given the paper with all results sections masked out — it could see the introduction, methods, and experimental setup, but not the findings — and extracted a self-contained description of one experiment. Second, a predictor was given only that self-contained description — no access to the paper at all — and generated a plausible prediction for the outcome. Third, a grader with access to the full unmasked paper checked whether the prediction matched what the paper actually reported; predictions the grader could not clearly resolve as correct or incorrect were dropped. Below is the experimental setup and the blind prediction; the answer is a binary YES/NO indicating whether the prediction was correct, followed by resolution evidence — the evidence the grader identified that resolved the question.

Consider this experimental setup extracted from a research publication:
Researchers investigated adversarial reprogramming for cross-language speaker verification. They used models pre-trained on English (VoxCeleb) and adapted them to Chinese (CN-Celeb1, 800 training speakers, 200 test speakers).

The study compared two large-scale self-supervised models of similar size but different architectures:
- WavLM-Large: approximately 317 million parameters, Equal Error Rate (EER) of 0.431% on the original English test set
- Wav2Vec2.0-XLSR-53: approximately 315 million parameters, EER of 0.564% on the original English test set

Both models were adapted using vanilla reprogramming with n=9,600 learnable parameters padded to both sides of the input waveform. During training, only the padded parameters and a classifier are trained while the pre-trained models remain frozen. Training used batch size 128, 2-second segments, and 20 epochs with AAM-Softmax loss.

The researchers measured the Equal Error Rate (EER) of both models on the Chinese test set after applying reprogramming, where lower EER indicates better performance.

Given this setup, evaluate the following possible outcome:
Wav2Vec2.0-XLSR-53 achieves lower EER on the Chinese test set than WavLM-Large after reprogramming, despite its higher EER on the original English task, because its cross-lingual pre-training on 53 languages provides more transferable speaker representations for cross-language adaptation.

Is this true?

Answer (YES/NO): NO